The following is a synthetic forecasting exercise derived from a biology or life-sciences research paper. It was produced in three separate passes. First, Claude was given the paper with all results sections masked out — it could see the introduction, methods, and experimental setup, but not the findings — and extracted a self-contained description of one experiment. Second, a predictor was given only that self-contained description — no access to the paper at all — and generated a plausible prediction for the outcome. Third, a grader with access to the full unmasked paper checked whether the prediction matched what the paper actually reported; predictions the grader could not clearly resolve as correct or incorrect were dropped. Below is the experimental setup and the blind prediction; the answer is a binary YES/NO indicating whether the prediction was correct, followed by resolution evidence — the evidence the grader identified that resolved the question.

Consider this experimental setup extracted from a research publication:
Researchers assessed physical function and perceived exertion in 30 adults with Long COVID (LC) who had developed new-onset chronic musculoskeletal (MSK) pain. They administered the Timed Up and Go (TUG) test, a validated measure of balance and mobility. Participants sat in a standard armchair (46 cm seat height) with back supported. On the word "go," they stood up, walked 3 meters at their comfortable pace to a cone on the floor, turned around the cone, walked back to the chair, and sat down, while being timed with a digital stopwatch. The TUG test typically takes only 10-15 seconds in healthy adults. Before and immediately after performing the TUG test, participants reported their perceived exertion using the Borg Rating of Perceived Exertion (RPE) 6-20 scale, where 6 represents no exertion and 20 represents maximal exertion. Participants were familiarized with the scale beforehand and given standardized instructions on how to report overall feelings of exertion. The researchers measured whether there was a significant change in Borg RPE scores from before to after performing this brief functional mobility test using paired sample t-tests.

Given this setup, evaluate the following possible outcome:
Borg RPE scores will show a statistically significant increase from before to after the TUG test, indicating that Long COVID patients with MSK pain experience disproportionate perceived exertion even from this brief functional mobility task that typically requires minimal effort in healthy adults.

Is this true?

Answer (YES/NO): YES